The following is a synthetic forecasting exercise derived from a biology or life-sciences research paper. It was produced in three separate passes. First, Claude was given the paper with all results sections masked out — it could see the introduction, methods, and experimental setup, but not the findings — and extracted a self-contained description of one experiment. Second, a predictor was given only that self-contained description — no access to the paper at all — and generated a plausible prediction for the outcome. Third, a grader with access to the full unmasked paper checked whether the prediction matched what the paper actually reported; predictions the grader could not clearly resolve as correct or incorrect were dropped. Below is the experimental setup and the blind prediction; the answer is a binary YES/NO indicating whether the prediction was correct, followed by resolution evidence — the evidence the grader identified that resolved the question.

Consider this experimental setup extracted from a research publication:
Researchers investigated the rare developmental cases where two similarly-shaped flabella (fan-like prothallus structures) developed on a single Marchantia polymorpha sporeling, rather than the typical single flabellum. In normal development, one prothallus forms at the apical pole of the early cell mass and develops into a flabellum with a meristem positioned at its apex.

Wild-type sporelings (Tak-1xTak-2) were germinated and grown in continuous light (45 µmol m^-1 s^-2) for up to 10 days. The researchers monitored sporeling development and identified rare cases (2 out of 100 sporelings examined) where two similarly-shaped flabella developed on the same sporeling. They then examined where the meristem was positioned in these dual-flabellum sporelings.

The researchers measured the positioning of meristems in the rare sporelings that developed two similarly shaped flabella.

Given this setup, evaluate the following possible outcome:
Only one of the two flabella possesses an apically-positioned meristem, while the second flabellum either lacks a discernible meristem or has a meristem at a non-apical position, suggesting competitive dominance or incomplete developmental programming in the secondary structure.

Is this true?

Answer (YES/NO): NO